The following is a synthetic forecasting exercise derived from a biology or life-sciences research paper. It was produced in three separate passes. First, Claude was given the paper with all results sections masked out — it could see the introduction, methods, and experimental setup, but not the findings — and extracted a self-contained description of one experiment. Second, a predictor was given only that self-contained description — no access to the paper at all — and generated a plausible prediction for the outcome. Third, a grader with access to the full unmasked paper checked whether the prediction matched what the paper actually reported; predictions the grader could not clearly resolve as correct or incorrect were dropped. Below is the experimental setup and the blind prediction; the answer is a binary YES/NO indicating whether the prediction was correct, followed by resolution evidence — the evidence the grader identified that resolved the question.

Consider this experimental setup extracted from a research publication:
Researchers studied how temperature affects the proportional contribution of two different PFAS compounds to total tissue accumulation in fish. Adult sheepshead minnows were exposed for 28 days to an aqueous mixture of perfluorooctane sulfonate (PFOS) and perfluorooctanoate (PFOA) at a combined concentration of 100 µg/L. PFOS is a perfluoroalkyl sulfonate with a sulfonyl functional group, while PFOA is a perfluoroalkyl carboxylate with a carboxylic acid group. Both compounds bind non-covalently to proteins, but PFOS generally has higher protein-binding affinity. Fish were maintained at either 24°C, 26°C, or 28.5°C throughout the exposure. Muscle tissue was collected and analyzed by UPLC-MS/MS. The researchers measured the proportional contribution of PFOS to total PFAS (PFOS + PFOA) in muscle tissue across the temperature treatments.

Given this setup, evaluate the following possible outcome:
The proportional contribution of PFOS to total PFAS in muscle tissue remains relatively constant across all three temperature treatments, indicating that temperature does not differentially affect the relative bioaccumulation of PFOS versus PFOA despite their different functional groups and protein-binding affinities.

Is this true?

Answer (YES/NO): NO